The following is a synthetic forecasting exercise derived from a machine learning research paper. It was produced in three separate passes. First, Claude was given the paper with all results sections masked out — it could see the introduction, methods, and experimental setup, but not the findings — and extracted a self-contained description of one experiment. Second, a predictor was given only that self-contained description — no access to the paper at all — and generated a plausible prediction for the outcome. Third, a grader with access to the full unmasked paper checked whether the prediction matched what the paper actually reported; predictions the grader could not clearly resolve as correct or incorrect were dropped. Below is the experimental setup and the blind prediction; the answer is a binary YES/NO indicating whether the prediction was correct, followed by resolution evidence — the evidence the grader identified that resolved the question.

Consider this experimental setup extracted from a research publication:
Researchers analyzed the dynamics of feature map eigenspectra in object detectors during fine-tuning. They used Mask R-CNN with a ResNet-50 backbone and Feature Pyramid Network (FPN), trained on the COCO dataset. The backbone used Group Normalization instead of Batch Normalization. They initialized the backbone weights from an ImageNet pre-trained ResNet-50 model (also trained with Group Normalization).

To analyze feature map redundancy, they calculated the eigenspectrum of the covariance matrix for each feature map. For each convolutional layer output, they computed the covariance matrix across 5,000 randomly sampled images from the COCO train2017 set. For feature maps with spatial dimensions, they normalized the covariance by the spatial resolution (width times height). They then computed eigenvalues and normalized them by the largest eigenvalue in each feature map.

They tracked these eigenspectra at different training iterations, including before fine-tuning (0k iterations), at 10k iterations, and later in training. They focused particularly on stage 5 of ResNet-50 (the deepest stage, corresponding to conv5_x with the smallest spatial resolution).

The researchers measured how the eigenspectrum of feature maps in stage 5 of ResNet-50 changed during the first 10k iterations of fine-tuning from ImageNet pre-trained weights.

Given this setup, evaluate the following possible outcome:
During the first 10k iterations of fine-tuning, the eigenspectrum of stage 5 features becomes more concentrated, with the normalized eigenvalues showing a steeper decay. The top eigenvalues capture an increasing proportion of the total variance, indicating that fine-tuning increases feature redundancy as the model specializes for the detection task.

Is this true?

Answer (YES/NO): YES